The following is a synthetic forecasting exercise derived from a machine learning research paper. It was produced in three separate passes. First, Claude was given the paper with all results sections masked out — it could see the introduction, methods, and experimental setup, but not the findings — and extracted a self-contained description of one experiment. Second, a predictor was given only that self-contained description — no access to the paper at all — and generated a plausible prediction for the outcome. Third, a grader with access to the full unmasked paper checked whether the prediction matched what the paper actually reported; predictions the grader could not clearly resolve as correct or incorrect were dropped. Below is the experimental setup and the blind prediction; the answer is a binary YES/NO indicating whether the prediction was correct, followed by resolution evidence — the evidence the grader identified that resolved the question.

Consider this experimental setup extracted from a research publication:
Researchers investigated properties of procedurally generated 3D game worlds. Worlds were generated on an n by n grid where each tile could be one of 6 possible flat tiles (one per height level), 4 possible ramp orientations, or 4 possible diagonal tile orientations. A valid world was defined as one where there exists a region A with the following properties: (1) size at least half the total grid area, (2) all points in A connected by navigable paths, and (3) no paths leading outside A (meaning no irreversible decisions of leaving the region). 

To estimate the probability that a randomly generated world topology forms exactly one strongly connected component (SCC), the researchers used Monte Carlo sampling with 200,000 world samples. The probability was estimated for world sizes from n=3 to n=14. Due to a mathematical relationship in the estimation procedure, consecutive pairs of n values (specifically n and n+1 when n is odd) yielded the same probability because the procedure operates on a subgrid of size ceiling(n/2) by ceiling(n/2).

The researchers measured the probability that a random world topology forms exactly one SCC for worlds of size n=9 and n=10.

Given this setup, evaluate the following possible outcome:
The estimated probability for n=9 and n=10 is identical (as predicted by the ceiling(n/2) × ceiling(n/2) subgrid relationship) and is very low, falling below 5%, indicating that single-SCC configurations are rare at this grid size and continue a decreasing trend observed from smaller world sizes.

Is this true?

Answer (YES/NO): YES